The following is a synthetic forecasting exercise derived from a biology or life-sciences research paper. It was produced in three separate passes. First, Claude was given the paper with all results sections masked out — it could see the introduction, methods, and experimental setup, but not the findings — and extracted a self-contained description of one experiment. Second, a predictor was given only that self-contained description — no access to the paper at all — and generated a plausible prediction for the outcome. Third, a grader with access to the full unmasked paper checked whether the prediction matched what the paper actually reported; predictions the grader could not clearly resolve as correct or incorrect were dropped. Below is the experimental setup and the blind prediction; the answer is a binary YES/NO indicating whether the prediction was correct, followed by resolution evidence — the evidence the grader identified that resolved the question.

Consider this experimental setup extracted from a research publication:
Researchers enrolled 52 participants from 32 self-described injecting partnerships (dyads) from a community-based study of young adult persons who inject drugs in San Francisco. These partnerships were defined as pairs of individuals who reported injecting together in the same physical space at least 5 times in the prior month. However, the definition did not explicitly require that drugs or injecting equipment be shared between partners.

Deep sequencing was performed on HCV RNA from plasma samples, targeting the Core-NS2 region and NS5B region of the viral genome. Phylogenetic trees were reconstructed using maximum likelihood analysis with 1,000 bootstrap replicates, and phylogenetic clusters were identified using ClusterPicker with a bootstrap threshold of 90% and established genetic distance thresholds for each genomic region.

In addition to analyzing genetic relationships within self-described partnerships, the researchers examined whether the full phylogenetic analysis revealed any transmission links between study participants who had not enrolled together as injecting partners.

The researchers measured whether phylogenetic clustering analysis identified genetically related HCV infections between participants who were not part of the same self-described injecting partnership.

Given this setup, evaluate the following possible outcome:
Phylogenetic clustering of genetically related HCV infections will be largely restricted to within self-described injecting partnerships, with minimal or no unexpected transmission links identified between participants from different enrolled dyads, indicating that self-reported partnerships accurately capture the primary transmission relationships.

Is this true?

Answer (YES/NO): NO